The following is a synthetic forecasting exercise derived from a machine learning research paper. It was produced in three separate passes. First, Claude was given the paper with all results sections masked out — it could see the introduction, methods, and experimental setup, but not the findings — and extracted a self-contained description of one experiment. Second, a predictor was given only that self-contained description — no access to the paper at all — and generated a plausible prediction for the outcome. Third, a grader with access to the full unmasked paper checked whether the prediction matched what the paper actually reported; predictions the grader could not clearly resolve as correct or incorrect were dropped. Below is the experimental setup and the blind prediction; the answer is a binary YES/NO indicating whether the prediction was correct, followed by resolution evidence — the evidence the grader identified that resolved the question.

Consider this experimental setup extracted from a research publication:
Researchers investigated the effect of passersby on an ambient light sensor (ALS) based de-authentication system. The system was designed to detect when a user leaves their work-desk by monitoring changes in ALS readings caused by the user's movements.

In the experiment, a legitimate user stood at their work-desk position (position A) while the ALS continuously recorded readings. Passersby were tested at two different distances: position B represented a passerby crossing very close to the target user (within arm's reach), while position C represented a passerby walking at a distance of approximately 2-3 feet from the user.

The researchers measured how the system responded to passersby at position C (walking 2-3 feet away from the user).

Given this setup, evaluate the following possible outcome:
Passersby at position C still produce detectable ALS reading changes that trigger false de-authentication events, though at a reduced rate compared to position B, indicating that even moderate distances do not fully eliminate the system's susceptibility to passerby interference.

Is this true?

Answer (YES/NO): NO